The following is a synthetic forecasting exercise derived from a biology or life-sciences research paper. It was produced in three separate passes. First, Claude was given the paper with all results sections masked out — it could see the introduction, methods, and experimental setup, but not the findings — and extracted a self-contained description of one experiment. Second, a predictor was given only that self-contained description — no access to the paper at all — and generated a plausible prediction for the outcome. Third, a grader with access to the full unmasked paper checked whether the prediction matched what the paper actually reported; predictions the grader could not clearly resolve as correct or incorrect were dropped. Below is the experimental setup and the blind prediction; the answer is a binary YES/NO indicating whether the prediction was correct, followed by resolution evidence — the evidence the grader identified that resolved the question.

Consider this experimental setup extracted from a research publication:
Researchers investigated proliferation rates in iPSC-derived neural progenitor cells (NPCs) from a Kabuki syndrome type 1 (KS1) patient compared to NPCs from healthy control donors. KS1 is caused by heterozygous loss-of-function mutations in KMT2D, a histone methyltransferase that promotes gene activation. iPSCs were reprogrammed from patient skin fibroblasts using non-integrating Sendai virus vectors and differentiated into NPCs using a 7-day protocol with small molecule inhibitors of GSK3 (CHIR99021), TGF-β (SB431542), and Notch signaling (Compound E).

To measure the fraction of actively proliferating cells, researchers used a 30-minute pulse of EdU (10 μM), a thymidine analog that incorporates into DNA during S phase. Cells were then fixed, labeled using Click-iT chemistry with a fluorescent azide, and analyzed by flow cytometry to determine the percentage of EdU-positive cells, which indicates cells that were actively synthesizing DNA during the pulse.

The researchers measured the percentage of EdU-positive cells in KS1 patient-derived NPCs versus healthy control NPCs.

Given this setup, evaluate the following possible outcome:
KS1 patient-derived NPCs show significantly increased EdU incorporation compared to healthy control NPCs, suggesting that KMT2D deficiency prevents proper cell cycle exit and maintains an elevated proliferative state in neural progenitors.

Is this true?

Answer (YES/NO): NO